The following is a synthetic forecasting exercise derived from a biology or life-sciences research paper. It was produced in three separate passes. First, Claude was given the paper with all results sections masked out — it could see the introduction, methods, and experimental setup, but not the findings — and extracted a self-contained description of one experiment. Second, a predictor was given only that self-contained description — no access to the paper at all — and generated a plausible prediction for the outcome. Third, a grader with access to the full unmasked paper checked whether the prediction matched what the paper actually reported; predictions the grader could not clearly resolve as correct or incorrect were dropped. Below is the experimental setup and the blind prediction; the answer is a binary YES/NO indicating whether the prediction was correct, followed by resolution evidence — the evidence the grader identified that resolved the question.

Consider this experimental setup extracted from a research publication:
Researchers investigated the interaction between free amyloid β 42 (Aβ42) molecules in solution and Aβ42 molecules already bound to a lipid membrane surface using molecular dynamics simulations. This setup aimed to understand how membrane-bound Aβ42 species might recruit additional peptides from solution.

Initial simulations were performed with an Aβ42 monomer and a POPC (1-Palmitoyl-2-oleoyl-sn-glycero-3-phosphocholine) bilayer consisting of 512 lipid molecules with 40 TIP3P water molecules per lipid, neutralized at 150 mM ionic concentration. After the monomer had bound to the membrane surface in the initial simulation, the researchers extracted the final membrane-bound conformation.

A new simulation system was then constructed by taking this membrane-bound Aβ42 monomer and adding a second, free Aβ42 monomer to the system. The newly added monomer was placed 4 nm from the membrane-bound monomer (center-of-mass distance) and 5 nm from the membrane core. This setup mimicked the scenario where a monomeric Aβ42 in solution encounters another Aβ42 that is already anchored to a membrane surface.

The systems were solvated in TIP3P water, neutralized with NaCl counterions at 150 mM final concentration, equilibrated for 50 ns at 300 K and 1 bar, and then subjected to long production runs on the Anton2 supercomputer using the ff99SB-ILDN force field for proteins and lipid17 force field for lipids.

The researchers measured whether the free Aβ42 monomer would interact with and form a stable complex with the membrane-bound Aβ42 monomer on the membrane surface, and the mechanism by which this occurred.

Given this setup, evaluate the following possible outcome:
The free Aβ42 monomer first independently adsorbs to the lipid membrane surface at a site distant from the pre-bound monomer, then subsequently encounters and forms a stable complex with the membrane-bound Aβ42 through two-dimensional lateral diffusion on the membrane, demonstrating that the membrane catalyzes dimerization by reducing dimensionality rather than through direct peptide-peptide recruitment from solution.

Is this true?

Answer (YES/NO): NO